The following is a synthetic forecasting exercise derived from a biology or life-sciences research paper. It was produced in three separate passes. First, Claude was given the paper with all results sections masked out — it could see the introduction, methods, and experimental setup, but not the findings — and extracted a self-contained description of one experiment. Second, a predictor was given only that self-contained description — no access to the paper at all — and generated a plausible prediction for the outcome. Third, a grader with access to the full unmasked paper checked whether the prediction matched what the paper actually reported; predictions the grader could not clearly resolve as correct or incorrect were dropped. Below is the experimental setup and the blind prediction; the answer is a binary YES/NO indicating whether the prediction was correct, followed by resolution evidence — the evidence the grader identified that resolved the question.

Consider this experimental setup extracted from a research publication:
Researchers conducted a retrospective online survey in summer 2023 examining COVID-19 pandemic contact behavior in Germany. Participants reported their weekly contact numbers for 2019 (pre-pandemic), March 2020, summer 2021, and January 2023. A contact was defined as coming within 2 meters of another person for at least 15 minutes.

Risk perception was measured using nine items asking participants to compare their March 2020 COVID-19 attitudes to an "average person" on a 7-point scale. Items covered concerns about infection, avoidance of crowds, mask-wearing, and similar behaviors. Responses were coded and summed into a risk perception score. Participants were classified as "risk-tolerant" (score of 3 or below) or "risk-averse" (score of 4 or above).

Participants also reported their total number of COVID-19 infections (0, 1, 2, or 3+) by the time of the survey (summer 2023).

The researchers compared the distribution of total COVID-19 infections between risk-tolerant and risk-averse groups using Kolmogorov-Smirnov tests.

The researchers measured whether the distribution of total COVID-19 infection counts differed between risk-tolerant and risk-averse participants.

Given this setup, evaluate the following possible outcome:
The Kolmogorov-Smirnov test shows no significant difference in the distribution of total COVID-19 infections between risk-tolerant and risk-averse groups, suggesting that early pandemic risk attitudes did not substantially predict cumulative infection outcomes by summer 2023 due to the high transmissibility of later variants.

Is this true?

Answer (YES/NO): NO